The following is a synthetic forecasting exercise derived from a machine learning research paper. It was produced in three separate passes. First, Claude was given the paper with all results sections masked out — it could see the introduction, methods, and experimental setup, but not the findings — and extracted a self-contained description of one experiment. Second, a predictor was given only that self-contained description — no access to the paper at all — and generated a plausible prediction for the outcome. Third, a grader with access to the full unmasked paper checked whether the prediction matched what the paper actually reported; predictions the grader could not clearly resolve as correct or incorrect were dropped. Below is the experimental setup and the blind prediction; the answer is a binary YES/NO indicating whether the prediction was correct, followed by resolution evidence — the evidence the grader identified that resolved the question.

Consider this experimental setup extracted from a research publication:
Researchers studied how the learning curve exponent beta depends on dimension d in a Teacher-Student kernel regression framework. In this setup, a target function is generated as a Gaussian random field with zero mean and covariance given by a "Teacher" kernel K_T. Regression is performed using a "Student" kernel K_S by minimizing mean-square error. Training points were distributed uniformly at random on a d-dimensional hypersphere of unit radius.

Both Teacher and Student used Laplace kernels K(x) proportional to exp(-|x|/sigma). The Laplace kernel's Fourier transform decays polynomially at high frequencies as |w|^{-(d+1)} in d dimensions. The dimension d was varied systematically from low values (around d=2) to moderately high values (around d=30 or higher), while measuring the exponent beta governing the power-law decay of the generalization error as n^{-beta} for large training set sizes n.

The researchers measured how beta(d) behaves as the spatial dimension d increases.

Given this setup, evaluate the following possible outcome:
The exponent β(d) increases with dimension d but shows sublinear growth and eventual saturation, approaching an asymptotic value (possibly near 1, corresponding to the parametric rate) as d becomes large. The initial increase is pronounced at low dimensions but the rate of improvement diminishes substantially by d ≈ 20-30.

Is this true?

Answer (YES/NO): NO